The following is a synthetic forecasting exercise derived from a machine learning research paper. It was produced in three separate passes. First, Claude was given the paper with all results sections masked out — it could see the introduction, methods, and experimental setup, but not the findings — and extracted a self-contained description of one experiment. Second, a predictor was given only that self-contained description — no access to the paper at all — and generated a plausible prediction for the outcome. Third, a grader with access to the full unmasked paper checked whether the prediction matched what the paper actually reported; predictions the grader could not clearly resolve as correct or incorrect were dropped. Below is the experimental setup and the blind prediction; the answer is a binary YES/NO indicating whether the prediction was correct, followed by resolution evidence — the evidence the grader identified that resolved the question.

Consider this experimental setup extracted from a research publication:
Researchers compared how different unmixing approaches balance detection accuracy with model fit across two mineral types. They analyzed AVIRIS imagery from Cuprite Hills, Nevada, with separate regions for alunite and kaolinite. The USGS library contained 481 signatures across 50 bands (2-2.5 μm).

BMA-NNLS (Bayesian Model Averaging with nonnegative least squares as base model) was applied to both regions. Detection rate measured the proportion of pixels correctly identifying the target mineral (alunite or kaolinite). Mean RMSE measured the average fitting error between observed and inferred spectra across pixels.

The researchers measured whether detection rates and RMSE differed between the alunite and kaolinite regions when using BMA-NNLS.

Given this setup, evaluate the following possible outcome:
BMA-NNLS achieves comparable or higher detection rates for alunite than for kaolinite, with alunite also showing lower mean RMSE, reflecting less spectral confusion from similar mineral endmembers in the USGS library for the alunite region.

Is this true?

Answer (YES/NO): YES